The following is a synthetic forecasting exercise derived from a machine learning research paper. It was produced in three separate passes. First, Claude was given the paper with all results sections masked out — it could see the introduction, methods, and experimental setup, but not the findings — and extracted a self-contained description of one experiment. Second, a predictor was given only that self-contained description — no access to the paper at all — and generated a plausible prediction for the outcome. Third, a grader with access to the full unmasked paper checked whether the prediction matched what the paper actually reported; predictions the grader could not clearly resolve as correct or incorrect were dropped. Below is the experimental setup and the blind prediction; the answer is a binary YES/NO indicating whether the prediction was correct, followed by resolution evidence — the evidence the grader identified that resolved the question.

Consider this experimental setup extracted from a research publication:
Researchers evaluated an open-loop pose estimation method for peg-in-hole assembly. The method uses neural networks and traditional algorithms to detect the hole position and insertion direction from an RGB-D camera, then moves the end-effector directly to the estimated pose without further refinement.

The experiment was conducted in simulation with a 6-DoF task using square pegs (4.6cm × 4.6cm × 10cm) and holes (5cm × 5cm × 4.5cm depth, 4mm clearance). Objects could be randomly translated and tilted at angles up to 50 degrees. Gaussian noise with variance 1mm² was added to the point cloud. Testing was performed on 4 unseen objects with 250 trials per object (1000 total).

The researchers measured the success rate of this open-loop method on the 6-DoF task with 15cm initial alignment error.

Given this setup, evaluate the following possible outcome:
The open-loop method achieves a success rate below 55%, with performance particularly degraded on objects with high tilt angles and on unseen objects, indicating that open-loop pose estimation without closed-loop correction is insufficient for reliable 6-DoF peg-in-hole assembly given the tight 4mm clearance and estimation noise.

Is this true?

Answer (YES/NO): YES